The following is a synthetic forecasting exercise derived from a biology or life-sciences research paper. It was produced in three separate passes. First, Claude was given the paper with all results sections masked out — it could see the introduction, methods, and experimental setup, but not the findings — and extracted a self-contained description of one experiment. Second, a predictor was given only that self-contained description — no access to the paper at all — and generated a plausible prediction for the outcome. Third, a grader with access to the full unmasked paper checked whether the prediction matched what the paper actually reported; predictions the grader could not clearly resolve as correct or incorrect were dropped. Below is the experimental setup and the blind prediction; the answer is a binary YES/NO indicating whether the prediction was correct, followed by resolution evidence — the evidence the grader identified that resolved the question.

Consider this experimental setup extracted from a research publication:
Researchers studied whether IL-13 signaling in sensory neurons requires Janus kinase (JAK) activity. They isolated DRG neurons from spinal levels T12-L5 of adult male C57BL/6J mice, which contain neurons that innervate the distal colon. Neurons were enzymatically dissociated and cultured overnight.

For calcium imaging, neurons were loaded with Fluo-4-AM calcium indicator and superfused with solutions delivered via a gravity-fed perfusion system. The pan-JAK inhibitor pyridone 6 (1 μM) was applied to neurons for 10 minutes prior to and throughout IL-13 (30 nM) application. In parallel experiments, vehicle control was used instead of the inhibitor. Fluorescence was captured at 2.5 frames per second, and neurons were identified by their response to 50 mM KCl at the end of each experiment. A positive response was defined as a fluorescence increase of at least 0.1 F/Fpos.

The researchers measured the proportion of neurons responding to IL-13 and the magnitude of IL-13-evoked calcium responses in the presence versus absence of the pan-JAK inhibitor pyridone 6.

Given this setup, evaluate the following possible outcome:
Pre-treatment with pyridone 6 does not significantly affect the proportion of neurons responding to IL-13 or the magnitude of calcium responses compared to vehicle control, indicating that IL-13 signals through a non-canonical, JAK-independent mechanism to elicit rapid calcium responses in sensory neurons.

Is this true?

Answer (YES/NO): NO